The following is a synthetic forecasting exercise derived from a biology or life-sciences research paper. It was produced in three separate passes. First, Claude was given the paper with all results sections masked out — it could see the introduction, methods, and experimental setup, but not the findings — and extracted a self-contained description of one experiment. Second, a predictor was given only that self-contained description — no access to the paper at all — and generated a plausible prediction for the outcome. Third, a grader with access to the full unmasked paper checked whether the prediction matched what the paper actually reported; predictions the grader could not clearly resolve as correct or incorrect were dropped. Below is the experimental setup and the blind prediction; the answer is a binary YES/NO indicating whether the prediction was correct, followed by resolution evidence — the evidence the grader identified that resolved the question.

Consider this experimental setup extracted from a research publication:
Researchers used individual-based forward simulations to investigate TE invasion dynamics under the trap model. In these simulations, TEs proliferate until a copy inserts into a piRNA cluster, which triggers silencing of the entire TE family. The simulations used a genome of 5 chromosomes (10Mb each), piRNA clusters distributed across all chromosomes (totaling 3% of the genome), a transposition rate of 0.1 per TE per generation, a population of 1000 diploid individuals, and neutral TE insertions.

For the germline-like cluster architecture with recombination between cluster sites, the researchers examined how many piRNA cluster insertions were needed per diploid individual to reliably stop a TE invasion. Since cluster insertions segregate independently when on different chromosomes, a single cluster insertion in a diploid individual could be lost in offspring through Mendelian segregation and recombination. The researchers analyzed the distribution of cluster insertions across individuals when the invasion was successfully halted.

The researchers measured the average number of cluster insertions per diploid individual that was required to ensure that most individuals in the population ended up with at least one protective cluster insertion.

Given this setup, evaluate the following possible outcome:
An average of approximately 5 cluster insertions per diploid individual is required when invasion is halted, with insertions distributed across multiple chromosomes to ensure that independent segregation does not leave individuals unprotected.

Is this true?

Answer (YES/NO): NO